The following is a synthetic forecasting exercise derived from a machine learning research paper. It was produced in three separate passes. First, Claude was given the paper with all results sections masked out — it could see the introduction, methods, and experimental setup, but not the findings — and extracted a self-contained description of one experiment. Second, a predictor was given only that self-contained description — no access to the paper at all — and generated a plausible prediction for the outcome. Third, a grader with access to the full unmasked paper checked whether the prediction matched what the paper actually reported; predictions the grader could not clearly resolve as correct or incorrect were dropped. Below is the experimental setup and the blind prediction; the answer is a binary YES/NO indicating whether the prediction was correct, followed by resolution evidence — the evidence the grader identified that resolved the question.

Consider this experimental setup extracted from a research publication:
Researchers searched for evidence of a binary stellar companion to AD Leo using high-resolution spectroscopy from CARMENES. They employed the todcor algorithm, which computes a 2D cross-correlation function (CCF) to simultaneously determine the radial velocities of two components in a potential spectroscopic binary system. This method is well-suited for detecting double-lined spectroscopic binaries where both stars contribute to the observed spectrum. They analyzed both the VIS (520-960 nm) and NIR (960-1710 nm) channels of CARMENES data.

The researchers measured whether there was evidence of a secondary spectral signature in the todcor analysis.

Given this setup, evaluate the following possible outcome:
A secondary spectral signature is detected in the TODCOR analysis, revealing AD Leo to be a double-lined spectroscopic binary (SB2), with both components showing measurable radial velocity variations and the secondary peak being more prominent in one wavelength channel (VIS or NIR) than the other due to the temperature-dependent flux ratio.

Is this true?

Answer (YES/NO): NO